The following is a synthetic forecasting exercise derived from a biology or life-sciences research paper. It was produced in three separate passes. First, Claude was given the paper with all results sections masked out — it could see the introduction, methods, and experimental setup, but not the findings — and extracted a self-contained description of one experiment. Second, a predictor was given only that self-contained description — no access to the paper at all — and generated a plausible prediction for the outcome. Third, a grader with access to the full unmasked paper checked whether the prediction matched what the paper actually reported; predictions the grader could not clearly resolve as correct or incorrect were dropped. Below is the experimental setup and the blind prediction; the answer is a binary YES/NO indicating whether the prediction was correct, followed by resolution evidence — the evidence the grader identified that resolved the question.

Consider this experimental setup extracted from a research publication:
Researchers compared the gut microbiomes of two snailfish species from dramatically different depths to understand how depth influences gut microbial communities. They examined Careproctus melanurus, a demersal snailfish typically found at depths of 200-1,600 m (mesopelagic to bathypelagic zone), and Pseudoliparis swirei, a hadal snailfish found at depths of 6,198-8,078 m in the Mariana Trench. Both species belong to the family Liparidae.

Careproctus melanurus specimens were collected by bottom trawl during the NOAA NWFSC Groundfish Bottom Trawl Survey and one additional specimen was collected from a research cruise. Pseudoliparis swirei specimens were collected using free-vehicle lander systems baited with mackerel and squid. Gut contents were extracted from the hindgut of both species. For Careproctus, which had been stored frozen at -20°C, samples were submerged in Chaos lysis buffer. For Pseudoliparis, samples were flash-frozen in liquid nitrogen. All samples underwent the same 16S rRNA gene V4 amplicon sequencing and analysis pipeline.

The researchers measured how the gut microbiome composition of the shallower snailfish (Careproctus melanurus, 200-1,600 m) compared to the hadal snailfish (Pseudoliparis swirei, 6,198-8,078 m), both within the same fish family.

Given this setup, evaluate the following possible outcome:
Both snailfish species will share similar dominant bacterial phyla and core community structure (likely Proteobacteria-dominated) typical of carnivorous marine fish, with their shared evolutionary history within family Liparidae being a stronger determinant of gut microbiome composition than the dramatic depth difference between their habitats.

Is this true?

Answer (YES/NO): NO